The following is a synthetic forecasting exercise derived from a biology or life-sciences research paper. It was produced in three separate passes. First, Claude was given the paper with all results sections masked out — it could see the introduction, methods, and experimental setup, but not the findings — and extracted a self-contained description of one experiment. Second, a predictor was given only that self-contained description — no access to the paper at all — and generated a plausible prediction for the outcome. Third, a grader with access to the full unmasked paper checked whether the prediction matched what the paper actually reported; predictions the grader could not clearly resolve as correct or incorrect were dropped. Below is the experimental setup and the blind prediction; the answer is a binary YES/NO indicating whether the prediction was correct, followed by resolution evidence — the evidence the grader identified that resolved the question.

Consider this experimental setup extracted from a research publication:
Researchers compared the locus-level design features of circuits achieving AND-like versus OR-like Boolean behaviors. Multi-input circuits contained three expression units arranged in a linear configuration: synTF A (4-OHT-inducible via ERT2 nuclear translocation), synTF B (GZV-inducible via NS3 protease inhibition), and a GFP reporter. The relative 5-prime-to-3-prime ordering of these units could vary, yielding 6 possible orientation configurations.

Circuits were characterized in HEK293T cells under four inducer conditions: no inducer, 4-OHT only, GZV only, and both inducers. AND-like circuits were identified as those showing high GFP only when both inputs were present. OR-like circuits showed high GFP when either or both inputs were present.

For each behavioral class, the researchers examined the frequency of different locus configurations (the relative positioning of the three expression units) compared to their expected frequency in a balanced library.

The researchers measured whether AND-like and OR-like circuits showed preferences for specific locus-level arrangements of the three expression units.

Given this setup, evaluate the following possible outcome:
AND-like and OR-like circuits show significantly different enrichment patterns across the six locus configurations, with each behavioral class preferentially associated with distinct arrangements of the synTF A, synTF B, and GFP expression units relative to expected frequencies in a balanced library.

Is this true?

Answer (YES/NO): NO